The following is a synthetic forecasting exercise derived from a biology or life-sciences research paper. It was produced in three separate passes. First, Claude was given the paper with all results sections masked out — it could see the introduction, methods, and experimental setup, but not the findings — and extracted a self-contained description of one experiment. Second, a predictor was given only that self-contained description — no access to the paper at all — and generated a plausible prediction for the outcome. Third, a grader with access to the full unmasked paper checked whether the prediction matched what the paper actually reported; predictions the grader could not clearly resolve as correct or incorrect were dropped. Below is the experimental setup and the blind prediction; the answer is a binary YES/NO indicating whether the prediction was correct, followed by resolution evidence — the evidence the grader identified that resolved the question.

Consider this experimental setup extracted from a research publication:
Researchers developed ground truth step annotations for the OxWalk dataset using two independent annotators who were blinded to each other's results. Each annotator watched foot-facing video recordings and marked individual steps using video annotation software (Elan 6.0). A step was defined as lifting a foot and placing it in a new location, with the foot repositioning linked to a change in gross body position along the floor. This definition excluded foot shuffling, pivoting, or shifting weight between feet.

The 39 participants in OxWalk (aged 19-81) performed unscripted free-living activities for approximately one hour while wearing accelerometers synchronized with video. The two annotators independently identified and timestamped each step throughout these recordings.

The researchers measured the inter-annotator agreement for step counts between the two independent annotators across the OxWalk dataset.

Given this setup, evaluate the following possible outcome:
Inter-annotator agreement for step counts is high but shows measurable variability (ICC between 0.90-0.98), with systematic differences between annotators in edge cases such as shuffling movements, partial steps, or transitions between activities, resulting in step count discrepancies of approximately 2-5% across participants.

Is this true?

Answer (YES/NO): NO